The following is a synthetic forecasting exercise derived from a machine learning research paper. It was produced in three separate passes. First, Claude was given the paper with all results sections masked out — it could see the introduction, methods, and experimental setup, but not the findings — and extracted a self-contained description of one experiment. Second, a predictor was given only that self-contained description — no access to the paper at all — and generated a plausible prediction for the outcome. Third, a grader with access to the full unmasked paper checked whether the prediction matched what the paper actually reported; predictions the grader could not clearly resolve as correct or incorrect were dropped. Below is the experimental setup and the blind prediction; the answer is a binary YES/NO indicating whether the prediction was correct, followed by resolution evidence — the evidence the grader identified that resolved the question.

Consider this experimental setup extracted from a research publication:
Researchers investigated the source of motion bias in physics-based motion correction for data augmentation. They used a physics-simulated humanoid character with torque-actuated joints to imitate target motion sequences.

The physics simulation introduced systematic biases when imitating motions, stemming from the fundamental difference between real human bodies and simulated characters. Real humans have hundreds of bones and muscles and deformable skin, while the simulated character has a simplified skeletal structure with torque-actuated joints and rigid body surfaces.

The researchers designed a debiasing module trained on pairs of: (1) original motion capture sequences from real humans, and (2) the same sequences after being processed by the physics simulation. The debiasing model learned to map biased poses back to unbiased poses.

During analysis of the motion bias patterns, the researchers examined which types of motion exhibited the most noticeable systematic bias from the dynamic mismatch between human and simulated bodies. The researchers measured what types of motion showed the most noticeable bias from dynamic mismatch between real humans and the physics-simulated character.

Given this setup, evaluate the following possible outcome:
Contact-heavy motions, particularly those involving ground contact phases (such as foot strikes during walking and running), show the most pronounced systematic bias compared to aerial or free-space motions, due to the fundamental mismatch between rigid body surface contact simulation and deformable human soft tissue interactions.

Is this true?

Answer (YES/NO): NO